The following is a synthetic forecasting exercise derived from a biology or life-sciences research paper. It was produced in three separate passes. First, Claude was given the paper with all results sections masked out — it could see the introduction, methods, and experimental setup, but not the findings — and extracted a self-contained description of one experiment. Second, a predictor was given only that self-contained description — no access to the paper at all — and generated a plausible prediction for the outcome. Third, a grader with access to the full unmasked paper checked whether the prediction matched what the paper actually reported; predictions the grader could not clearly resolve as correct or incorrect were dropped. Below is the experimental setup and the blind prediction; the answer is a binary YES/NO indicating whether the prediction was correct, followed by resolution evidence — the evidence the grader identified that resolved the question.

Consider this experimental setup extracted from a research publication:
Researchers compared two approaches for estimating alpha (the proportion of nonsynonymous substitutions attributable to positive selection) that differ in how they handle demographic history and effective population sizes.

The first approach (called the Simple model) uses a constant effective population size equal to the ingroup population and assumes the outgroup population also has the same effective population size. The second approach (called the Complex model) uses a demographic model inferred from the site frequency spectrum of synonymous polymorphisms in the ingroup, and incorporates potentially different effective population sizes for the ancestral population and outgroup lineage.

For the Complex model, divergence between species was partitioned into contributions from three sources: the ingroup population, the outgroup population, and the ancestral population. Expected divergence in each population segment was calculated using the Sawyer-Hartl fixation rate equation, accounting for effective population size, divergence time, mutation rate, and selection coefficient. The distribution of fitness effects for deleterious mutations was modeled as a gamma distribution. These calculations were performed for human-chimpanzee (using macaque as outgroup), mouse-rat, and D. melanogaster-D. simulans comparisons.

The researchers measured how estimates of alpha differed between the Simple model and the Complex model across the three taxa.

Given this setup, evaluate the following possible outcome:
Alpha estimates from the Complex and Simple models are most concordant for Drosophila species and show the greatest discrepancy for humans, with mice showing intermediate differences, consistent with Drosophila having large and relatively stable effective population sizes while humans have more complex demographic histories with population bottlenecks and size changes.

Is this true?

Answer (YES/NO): NO